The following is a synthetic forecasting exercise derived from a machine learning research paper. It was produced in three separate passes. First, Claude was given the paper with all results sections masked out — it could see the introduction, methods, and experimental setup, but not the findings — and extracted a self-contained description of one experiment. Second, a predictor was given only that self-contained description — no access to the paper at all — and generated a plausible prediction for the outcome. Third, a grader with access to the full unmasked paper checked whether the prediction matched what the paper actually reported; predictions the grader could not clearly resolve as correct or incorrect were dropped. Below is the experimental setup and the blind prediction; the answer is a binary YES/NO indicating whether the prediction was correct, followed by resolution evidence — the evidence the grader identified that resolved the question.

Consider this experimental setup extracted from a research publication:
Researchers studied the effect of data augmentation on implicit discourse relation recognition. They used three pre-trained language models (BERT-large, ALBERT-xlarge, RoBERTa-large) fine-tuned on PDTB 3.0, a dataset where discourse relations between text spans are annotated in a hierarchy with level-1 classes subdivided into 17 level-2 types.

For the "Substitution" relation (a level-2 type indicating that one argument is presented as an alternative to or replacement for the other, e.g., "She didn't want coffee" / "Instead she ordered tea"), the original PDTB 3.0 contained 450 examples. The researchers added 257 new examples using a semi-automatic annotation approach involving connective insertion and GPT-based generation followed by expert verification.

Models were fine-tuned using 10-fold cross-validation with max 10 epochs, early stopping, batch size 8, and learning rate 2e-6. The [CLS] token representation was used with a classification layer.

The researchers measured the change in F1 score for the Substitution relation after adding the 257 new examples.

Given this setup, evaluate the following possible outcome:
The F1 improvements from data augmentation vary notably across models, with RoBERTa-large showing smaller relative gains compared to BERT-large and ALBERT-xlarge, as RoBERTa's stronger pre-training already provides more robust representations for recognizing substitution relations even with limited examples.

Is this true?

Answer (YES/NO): NO